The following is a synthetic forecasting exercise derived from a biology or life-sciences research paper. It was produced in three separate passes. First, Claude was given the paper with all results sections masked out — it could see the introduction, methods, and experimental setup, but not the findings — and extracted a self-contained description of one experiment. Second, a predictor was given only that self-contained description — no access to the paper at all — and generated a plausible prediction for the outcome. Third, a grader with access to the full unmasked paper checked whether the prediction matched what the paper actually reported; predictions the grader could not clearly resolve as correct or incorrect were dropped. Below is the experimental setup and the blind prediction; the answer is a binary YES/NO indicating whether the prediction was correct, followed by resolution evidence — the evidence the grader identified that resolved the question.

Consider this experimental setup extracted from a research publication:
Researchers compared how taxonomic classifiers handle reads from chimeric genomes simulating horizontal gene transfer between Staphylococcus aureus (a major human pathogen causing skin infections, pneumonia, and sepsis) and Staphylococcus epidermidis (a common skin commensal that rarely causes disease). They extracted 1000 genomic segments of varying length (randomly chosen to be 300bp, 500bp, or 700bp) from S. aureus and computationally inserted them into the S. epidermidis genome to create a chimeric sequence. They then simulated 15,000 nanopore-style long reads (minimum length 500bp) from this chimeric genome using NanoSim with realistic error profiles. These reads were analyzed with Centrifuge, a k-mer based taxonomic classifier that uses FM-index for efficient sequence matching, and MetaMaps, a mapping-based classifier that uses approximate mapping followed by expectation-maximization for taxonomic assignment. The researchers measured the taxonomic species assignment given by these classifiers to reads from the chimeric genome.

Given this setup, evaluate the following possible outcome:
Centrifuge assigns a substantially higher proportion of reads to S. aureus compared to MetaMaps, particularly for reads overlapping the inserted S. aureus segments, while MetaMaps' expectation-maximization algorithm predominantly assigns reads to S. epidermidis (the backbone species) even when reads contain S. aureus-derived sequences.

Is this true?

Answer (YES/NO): NO